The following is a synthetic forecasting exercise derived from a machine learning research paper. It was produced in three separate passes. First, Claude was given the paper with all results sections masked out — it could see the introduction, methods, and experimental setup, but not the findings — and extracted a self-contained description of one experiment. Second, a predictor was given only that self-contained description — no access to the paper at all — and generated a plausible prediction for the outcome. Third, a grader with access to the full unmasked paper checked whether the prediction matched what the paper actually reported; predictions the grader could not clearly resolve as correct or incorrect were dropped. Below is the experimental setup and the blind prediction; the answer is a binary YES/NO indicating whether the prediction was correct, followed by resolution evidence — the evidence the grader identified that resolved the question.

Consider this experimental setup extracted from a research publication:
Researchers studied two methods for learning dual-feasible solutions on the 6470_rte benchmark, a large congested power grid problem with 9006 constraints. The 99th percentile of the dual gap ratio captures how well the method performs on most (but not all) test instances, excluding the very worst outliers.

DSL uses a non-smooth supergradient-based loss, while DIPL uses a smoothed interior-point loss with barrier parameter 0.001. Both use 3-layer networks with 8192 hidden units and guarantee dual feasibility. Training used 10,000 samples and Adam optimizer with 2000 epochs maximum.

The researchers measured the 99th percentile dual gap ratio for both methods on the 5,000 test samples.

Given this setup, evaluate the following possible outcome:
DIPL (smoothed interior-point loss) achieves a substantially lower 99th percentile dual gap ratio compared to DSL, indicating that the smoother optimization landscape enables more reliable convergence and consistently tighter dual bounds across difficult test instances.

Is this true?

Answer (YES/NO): NO